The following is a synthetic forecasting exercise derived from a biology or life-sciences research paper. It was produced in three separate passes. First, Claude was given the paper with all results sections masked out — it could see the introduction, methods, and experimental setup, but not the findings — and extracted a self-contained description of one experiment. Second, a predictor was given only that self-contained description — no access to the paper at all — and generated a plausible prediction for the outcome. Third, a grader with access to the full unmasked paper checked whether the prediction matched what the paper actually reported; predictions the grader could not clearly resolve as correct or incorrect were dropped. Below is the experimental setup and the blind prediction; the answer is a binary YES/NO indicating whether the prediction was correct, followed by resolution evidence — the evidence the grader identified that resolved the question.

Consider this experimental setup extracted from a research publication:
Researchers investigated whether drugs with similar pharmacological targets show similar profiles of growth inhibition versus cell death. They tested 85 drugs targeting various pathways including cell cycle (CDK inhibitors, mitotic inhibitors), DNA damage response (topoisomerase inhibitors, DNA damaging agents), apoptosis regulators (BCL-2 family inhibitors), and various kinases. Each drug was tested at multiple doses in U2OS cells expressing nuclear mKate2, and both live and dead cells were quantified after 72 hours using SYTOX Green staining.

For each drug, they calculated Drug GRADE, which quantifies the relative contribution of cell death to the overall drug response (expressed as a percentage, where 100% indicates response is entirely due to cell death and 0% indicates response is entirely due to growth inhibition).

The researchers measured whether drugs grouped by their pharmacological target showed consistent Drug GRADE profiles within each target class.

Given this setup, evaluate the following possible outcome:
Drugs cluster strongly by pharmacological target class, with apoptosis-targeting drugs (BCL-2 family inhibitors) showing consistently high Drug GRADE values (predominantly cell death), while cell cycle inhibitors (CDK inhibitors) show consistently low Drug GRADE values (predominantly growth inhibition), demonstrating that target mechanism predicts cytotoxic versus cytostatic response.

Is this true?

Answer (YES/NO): NO